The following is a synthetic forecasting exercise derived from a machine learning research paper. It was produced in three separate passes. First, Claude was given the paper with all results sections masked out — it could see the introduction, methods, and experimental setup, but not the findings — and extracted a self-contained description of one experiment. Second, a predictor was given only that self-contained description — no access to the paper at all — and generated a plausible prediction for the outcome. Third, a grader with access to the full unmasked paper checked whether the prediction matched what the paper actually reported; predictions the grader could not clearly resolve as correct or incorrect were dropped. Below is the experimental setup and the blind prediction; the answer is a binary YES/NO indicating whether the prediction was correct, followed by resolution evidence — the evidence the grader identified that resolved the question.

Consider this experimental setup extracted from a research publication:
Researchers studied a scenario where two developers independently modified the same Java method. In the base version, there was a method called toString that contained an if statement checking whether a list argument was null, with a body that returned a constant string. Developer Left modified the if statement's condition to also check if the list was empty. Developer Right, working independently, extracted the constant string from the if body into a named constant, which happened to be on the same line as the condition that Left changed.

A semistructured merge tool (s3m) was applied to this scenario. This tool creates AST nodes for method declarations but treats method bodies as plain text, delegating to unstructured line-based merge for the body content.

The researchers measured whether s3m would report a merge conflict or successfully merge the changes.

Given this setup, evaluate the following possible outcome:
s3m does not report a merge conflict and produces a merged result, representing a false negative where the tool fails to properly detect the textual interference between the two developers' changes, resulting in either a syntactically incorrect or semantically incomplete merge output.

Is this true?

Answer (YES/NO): NO